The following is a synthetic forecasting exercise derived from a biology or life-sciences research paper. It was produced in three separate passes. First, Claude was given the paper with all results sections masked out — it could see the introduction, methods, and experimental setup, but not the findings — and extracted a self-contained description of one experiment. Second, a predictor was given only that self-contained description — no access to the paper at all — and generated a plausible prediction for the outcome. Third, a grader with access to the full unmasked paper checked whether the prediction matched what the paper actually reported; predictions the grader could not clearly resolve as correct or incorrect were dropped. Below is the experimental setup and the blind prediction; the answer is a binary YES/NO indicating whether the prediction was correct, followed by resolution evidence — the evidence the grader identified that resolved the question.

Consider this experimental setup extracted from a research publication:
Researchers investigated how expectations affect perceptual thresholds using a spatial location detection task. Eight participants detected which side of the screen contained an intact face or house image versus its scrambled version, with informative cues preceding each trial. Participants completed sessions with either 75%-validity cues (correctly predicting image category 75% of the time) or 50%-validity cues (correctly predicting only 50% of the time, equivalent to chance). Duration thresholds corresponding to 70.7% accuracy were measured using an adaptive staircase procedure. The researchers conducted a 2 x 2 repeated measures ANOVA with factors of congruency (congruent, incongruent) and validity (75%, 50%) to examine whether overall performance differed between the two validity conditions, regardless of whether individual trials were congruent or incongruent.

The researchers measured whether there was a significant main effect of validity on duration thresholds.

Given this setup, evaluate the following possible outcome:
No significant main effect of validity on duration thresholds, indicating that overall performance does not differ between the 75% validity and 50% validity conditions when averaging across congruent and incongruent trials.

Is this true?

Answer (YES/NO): YES